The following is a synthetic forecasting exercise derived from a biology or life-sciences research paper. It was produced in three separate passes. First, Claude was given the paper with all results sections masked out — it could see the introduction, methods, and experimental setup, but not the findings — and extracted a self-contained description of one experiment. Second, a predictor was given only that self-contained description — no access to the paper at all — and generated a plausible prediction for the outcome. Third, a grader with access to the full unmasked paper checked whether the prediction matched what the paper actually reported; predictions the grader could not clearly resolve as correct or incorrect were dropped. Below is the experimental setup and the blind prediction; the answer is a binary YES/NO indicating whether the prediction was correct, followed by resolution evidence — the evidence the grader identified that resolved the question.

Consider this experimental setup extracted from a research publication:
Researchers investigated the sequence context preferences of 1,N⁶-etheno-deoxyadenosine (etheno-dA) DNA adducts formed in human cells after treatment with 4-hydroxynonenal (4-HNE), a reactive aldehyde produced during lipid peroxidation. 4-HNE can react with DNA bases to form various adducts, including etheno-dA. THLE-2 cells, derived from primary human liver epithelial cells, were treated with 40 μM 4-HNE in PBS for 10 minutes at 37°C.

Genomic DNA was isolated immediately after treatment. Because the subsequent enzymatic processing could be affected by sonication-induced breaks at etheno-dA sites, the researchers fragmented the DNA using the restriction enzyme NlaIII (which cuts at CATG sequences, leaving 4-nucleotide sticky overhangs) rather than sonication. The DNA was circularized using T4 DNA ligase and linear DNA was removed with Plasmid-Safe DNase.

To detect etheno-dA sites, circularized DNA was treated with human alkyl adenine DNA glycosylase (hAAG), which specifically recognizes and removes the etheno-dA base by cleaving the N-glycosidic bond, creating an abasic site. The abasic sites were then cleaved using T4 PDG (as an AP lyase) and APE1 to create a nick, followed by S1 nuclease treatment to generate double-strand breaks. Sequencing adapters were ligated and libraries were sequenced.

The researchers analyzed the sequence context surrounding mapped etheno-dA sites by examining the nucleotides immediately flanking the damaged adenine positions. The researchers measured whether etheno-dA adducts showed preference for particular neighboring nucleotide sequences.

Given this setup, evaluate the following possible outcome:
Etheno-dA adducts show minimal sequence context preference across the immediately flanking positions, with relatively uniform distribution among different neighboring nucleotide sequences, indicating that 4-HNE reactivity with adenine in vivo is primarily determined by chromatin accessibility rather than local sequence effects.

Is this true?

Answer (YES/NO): NO